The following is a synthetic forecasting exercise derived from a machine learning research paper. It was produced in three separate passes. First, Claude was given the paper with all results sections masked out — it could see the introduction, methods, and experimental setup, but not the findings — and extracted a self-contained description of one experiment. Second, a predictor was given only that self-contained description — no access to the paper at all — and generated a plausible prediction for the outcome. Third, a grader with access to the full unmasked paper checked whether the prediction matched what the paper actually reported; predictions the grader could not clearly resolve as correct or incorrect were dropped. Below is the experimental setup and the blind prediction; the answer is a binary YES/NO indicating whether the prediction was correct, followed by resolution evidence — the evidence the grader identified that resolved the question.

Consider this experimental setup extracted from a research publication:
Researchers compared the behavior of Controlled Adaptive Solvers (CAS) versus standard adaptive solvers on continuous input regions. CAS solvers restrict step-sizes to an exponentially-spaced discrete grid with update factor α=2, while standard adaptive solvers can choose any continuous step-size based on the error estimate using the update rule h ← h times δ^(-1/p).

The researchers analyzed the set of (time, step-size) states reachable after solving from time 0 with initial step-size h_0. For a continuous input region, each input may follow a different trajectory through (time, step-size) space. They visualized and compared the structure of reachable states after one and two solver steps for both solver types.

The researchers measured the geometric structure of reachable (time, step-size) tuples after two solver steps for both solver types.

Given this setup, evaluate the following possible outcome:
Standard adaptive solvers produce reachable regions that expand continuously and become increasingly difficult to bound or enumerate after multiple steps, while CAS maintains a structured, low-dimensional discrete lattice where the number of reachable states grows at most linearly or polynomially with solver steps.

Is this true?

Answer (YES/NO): YES